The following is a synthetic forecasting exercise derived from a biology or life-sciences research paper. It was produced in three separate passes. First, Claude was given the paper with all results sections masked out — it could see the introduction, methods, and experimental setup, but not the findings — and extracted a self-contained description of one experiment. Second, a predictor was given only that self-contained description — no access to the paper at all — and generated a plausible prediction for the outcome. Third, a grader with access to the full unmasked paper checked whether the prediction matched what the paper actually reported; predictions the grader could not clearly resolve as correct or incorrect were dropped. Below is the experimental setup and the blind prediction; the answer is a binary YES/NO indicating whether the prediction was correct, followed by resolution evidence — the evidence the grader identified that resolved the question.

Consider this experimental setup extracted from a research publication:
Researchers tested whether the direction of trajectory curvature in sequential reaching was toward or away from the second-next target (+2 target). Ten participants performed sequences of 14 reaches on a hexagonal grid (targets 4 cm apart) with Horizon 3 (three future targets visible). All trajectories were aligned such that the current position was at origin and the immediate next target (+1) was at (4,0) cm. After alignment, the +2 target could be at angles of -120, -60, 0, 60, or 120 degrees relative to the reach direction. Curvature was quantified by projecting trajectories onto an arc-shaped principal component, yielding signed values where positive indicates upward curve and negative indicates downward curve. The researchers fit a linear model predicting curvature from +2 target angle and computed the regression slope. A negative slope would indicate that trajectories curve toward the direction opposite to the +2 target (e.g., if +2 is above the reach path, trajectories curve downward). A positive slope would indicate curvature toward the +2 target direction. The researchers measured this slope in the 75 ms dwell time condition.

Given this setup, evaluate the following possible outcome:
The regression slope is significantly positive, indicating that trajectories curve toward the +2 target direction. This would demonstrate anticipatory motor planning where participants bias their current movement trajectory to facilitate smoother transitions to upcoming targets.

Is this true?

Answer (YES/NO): NO